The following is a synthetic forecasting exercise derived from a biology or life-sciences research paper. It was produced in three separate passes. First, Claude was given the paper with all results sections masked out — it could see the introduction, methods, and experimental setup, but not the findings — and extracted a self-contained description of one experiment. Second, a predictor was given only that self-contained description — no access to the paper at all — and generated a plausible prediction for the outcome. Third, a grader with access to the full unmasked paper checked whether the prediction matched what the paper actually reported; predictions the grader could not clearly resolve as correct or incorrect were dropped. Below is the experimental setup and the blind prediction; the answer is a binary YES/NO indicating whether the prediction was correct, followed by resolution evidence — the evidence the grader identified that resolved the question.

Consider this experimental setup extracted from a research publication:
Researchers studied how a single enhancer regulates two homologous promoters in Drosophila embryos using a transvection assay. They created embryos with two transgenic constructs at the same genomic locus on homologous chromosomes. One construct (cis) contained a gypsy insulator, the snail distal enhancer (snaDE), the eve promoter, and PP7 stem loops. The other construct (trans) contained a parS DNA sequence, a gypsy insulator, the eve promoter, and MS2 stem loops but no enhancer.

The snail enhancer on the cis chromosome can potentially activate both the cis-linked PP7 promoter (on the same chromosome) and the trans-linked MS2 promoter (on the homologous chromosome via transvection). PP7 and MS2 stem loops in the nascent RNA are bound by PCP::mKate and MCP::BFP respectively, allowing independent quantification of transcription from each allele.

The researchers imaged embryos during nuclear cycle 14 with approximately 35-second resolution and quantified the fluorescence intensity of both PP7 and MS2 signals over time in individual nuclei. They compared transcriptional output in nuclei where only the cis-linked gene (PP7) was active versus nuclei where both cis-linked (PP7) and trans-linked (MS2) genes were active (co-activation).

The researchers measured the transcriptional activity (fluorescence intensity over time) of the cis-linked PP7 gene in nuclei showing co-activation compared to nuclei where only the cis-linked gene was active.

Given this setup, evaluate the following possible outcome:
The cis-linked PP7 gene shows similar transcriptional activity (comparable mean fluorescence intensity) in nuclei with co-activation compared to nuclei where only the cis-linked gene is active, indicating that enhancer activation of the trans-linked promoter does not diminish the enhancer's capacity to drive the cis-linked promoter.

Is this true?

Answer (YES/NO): NO